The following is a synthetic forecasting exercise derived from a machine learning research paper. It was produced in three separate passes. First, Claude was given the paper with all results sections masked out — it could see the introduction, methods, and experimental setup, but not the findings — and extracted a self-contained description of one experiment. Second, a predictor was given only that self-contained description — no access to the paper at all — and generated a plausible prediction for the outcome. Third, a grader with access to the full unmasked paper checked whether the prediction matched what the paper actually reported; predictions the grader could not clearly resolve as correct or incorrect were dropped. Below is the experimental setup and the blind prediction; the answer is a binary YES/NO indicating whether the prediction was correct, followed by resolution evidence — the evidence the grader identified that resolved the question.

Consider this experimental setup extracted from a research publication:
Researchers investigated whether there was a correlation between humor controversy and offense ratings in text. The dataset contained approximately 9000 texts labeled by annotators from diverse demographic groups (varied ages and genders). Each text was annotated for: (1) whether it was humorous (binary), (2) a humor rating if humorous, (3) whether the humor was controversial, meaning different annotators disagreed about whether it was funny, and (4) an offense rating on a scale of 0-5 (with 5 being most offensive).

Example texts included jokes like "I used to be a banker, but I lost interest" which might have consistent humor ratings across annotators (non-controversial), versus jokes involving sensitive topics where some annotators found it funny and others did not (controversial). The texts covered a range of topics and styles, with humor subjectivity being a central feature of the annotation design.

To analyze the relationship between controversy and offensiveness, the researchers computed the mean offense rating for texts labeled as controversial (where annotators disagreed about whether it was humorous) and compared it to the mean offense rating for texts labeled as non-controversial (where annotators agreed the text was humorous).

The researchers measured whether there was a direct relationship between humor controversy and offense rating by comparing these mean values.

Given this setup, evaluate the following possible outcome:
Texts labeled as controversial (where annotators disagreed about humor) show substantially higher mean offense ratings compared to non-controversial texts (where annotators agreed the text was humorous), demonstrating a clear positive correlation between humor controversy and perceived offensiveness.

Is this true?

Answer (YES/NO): NO